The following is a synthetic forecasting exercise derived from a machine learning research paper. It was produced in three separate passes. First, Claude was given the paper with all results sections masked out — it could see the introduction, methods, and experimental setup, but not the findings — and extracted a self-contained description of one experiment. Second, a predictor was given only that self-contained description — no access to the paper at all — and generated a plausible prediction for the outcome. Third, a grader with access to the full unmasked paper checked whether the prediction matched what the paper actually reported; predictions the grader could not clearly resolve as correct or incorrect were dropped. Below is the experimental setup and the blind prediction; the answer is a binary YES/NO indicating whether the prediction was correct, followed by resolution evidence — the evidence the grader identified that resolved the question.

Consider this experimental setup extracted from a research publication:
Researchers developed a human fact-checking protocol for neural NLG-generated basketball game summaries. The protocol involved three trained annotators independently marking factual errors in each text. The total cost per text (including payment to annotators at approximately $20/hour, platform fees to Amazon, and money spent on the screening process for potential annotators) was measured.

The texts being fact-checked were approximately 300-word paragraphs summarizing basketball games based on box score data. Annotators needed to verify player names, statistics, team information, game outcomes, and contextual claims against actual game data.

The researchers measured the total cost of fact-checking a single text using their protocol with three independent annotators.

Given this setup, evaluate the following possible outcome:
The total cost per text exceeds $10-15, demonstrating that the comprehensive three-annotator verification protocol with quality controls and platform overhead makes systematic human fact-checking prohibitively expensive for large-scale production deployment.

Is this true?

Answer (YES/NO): YES